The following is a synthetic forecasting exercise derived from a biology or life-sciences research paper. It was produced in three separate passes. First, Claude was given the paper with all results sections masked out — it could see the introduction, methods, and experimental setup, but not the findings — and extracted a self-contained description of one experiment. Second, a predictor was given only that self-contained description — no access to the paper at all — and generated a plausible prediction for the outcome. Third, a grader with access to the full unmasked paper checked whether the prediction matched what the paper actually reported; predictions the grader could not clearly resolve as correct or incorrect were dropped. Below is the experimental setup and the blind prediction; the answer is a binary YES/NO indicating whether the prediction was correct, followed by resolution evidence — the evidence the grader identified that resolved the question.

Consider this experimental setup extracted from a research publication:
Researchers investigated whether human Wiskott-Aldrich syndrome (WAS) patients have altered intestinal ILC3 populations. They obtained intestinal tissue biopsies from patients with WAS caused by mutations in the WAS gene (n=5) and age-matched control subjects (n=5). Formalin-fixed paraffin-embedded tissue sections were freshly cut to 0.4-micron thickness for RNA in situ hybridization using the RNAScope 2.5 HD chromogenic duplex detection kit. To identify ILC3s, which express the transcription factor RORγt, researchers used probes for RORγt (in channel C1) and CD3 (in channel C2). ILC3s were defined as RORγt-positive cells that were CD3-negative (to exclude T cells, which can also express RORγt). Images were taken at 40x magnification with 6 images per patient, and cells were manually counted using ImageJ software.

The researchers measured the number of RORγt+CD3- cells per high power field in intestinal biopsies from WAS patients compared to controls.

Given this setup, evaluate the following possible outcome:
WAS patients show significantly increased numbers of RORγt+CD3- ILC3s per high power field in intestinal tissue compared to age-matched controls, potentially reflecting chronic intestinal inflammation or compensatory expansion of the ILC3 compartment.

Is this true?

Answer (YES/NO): NO